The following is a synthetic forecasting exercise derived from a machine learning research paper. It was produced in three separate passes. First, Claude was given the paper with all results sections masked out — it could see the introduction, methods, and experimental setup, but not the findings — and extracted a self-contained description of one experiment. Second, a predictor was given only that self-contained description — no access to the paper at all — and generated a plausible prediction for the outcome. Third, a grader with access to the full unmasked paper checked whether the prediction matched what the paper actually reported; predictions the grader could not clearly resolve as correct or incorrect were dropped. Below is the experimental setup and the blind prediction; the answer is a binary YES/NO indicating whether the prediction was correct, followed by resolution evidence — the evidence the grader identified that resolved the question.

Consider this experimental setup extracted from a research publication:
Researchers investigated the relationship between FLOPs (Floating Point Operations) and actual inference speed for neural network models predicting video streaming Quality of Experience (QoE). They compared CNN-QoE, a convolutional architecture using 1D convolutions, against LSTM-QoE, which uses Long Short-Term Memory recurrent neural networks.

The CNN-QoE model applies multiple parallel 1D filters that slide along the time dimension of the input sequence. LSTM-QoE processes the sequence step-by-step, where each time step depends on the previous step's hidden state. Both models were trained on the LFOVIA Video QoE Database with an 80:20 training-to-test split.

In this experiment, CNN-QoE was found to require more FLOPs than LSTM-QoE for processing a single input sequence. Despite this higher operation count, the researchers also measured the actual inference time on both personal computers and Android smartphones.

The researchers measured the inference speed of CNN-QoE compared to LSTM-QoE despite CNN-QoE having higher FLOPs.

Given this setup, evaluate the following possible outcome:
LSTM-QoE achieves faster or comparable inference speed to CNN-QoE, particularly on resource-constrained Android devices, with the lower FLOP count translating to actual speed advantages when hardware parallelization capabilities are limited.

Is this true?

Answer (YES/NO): NO